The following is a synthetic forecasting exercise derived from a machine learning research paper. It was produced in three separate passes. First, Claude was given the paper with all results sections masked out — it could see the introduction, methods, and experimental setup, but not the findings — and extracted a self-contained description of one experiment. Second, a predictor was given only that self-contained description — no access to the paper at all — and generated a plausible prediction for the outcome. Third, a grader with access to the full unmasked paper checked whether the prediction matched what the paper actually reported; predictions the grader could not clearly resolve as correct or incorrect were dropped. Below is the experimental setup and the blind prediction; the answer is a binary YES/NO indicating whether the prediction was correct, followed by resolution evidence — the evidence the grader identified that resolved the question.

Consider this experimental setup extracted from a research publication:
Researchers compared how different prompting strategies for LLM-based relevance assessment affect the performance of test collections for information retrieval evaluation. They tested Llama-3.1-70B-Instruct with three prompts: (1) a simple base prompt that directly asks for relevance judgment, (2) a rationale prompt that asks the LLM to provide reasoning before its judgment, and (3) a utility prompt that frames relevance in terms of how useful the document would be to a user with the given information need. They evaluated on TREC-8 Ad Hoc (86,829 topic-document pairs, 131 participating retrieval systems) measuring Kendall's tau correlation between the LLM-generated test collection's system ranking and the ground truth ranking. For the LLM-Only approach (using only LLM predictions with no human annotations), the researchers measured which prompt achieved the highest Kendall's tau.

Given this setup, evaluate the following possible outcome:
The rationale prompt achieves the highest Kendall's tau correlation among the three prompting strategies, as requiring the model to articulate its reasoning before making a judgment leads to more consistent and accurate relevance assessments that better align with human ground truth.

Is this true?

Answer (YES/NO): NO